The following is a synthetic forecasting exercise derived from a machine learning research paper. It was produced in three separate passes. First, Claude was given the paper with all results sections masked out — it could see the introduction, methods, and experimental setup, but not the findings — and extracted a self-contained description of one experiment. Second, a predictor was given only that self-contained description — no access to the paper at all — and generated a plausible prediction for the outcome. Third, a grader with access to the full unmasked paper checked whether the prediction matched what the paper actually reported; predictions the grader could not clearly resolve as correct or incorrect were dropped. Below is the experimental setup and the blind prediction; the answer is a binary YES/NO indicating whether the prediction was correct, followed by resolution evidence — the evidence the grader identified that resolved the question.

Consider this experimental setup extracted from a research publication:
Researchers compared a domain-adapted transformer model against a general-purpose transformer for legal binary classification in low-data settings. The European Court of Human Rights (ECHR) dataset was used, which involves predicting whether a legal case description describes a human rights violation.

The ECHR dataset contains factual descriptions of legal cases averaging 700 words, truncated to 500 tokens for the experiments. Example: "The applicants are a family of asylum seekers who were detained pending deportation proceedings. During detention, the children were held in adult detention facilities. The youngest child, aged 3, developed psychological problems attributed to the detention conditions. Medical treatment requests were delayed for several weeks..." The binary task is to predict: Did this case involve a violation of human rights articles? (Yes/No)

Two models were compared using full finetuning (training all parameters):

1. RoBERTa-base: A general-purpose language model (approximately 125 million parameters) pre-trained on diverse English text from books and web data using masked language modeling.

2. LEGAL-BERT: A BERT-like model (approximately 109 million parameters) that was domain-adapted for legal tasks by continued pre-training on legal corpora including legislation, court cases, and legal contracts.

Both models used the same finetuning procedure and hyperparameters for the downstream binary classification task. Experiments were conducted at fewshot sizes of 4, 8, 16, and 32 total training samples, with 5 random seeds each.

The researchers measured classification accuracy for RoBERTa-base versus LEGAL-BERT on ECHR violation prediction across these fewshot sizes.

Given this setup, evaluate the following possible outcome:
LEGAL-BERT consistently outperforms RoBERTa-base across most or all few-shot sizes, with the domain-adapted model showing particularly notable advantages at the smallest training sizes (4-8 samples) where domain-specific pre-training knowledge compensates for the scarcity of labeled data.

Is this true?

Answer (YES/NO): NO